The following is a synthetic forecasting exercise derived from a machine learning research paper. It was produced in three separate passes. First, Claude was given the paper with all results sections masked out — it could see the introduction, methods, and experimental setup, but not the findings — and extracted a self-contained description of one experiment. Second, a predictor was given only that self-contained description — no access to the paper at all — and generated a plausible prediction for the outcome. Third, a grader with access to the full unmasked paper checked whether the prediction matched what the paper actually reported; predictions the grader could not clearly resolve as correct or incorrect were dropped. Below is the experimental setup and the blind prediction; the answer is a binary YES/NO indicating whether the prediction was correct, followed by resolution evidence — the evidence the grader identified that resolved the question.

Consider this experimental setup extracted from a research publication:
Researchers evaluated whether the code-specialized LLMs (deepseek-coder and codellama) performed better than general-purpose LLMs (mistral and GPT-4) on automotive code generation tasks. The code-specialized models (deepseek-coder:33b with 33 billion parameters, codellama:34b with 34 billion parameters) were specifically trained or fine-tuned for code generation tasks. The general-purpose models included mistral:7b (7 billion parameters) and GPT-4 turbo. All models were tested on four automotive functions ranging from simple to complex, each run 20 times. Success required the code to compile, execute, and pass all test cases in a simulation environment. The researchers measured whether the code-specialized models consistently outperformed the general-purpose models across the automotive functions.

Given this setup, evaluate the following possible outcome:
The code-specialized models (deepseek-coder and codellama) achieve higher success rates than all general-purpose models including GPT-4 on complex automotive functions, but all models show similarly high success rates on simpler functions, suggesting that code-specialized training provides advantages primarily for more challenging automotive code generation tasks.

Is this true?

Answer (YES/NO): NO